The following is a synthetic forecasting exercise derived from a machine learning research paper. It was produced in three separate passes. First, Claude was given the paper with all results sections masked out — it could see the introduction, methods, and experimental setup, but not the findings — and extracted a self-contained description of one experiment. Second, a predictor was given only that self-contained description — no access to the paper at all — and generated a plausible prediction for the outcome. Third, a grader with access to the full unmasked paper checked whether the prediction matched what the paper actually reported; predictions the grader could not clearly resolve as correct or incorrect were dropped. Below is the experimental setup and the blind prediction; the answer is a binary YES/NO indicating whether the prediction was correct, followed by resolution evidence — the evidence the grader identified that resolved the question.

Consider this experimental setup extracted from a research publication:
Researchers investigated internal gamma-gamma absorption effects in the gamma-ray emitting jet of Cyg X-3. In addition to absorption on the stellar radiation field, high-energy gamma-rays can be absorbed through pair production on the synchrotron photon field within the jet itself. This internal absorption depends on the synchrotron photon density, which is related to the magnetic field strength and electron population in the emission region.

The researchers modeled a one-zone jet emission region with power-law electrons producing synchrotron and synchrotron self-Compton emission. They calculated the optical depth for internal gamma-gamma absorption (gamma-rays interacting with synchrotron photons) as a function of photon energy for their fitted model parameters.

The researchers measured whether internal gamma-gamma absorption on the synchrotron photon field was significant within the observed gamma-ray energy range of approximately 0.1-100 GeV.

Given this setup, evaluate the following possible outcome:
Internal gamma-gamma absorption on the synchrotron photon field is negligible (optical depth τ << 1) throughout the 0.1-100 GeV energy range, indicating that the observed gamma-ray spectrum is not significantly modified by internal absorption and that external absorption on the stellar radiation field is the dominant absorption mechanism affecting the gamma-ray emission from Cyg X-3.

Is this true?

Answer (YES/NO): NO